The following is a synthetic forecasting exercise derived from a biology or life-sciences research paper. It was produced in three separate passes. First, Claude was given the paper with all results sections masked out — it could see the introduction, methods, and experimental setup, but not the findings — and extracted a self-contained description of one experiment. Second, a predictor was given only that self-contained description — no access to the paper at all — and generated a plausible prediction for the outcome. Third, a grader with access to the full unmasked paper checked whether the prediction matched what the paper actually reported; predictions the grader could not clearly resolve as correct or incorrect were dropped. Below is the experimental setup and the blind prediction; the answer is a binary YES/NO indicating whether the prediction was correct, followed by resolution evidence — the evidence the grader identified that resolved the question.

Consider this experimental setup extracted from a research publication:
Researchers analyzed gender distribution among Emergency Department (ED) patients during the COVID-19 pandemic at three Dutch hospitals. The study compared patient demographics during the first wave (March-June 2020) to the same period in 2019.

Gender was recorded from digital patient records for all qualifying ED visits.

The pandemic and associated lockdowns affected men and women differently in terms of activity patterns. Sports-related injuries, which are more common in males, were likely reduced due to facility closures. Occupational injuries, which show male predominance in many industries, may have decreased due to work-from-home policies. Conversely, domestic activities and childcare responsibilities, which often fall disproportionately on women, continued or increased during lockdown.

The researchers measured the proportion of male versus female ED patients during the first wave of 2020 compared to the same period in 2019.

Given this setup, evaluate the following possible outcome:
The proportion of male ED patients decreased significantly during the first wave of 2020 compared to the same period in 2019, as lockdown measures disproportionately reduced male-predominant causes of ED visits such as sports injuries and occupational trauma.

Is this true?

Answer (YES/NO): NO